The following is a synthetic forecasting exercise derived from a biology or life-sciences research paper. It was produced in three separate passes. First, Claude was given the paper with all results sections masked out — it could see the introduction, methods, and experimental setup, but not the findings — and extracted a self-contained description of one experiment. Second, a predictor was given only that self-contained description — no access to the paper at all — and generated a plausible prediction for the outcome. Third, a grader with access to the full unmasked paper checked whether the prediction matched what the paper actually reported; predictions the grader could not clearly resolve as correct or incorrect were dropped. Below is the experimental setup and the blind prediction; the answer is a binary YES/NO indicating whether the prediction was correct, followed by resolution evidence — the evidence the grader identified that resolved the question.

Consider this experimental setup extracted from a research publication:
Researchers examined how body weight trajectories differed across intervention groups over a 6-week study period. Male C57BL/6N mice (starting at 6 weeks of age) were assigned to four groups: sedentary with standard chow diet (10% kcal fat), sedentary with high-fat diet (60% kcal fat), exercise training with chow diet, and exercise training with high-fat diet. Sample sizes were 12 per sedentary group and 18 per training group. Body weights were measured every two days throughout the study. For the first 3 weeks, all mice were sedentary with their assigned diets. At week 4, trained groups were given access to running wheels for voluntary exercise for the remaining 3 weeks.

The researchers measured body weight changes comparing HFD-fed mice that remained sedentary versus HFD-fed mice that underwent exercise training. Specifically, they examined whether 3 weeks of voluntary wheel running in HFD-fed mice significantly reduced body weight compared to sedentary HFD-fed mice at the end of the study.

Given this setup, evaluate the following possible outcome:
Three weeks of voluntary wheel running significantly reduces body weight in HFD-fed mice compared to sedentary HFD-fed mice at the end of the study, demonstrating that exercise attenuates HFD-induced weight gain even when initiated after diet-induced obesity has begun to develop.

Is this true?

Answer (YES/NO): YES